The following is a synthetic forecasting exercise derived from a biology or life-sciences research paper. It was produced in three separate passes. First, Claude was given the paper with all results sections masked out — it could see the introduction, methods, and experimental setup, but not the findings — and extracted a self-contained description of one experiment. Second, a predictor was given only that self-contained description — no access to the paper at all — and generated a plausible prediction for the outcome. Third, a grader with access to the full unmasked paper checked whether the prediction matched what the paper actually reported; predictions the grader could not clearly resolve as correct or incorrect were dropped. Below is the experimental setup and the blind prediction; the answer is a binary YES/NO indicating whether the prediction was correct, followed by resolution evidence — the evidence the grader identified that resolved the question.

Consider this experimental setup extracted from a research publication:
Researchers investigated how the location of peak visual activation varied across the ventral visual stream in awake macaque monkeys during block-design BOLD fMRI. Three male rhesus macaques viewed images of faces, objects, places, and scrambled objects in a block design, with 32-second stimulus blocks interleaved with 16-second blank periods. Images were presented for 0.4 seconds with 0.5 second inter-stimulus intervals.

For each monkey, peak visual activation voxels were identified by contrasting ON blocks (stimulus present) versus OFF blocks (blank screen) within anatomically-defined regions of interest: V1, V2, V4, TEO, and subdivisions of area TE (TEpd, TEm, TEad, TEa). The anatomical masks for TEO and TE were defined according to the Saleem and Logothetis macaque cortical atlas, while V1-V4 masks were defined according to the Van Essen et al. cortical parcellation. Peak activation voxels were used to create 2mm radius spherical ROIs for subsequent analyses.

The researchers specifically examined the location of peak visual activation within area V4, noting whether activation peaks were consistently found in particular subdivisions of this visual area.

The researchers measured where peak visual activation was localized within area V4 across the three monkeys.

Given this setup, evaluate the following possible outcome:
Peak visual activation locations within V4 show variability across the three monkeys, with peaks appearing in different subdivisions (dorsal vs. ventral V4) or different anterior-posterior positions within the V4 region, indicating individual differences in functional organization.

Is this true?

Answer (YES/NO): NO